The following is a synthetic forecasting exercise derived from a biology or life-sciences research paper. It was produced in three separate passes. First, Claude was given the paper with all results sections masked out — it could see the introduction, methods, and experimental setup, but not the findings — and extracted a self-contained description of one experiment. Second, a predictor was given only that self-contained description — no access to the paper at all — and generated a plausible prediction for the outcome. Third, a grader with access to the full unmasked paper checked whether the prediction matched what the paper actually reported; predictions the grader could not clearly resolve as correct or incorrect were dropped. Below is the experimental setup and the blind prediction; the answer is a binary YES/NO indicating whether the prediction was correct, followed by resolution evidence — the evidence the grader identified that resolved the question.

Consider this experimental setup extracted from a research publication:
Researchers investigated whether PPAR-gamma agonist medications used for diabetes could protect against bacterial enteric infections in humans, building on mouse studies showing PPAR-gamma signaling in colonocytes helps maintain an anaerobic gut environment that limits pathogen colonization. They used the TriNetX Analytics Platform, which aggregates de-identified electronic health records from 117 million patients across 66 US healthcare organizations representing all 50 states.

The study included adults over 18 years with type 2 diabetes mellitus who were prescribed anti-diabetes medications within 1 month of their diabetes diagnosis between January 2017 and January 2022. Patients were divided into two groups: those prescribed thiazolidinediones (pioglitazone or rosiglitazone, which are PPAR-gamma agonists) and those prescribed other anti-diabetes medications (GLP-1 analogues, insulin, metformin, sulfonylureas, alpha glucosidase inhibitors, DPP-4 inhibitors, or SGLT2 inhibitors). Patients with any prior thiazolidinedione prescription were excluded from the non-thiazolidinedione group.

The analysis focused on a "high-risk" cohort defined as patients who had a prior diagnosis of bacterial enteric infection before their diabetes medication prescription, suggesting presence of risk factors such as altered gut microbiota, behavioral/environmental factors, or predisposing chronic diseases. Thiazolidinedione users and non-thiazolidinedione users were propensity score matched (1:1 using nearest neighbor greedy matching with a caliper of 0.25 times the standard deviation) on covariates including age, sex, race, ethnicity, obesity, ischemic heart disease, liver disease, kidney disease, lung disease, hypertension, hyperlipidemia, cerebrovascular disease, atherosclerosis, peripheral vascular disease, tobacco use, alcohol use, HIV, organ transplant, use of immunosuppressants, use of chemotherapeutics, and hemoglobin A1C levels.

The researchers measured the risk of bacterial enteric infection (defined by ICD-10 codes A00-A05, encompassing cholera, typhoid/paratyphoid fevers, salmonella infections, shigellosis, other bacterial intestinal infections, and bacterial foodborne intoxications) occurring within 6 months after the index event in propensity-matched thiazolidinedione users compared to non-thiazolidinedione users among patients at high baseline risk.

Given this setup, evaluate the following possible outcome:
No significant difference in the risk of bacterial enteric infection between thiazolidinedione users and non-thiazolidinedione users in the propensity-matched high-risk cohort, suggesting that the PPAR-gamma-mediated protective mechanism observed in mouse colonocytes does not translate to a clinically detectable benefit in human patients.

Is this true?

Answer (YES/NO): NO